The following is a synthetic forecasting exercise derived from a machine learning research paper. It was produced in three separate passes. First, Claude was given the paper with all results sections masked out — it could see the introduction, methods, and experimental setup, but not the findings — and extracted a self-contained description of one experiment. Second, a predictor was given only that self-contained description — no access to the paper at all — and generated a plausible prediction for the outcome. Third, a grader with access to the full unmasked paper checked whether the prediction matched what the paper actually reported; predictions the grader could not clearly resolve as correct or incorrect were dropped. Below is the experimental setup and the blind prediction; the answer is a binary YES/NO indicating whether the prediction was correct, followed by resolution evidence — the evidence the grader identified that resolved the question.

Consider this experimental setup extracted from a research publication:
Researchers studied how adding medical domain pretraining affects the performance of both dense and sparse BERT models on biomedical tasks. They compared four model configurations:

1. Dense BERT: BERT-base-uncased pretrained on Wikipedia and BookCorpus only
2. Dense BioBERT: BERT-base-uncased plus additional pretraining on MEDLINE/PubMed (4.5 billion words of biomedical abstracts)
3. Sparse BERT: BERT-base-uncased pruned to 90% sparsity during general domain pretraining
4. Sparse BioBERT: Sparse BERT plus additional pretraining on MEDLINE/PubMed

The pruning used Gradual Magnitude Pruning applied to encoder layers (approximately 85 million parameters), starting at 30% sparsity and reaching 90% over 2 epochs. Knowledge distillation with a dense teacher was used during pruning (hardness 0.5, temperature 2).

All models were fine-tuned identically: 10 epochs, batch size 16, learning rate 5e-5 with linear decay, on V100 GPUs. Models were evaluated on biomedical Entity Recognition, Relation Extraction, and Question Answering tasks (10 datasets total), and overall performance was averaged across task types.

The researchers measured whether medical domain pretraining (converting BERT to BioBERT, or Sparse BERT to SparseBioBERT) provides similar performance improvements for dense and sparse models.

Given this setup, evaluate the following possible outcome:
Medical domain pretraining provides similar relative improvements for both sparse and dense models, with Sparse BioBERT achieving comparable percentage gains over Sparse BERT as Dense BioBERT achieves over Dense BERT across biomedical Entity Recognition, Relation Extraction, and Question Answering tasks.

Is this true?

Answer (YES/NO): NO